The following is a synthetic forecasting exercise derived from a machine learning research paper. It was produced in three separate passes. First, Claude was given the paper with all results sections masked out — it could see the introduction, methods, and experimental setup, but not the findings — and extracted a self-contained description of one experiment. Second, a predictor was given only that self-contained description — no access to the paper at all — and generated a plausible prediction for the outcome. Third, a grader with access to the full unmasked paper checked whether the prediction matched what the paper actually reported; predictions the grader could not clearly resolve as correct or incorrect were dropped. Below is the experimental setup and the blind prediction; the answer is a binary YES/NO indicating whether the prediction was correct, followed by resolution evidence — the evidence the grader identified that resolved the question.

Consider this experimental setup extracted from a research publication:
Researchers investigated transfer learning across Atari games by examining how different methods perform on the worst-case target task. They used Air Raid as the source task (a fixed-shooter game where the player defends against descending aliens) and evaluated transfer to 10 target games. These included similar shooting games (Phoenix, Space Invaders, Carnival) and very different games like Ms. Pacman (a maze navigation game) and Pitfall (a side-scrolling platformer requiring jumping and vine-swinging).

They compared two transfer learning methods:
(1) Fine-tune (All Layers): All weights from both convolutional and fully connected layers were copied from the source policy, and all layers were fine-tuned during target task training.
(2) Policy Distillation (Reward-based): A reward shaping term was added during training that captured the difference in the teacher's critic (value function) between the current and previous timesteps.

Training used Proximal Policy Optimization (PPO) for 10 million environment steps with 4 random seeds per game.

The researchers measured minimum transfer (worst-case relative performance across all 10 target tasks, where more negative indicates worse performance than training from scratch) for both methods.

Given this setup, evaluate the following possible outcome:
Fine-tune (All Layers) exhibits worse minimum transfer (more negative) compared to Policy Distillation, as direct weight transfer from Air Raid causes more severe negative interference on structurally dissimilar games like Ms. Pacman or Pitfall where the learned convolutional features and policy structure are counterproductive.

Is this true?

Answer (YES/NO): NO